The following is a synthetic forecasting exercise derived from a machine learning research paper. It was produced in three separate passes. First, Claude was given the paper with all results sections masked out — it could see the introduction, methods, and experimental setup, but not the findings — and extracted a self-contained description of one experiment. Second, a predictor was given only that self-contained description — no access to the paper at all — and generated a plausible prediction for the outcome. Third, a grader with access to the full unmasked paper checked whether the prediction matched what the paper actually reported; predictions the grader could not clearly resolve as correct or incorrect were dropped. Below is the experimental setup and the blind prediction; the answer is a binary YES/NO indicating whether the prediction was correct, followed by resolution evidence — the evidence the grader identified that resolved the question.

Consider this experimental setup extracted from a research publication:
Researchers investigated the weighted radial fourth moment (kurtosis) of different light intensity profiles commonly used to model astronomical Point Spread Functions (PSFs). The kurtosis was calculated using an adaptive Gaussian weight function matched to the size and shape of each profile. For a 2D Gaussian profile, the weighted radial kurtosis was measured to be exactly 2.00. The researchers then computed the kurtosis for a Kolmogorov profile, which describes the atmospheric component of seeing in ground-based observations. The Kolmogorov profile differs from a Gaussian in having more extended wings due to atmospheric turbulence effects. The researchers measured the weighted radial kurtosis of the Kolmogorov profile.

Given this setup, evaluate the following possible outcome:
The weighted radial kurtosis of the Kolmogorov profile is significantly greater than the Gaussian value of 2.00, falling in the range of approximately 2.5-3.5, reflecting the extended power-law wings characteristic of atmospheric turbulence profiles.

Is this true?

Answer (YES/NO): NO